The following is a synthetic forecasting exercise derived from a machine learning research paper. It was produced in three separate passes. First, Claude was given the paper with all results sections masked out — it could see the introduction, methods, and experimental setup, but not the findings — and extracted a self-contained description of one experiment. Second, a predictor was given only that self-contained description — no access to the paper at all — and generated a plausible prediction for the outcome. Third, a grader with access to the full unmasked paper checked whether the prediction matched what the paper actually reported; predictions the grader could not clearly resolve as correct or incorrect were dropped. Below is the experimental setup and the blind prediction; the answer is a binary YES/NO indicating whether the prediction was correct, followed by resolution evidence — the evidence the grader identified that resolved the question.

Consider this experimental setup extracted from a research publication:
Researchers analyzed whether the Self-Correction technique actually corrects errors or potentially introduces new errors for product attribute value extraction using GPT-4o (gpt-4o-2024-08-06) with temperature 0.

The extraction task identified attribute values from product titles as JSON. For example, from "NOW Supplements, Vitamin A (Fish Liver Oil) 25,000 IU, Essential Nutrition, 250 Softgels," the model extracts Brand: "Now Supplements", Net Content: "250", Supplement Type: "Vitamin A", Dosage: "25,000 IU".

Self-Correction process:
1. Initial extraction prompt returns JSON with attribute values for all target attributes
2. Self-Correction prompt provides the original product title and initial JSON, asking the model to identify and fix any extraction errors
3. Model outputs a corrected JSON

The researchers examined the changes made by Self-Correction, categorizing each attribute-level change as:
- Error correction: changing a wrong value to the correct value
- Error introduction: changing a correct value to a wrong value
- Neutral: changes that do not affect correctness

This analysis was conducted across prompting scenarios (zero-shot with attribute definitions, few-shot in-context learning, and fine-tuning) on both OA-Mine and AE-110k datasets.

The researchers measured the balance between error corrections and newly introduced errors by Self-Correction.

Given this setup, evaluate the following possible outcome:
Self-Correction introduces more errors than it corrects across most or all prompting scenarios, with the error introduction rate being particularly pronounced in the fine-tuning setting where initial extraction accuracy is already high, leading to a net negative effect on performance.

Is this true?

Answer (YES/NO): NO